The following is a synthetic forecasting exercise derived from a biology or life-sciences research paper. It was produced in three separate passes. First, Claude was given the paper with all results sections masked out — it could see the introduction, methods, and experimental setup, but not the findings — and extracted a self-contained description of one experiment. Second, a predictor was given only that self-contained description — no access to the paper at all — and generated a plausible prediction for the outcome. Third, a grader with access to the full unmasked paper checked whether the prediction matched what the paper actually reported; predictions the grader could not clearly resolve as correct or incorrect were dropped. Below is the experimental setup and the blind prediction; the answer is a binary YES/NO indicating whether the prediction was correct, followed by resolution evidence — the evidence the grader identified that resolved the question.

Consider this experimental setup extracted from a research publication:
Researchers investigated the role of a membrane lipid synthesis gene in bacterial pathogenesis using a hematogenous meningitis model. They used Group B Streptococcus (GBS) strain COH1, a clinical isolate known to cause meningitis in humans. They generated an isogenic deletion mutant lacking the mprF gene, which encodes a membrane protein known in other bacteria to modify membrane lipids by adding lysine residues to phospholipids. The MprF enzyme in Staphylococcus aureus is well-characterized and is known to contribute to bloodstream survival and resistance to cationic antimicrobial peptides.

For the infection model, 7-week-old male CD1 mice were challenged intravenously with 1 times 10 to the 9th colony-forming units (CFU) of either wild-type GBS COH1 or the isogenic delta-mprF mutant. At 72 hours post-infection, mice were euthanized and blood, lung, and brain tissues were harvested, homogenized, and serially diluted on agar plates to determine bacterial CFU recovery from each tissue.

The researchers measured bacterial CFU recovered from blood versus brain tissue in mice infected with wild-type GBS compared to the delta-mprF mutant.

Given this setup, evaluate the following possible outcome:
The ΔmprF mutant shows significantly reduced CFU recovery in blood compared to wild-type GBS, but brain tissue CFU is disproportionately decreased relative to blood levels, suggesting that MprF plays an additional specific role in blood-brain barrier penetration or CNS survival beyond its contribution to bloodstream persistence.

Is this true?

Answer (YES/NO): NO